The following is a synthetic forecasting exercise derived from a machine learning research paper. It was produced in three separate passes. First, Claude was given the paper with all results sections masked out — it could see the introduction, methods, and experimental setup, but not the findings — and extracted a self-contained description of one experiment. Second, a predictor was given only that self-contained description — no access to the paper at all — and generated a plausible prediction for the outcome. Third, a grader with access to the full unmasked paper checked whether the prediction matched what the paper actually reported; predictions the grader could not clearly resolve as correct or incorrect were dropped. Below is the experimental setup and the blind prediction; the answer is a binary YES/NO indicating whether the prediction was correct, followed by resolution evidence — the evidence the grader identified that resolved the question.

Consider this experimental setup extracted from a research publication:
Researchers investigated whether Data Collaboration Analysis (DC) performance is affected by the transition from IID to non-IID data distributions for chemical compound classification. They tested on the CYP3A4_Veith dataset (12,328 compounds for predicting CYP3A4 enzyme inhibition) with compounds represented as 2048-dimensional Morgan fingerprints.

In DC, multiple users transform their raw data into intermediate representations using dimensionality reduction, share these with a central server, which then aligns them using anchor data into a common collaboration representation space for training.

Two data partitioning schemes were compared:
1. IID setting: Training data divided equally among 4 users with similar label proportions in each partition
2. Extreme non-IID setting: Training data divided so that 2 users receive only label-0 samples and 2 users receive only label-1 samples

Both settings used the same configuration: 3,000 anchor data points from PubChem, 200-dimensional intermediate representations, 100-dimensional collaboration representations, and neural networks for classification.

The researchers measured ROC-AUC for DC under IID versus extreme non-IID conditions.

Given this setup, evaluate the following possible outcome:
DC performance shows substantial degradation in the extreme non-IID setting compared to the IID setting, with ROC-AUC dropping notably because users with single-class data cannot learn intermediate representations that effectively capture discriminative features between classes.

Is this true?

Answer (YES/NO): NO